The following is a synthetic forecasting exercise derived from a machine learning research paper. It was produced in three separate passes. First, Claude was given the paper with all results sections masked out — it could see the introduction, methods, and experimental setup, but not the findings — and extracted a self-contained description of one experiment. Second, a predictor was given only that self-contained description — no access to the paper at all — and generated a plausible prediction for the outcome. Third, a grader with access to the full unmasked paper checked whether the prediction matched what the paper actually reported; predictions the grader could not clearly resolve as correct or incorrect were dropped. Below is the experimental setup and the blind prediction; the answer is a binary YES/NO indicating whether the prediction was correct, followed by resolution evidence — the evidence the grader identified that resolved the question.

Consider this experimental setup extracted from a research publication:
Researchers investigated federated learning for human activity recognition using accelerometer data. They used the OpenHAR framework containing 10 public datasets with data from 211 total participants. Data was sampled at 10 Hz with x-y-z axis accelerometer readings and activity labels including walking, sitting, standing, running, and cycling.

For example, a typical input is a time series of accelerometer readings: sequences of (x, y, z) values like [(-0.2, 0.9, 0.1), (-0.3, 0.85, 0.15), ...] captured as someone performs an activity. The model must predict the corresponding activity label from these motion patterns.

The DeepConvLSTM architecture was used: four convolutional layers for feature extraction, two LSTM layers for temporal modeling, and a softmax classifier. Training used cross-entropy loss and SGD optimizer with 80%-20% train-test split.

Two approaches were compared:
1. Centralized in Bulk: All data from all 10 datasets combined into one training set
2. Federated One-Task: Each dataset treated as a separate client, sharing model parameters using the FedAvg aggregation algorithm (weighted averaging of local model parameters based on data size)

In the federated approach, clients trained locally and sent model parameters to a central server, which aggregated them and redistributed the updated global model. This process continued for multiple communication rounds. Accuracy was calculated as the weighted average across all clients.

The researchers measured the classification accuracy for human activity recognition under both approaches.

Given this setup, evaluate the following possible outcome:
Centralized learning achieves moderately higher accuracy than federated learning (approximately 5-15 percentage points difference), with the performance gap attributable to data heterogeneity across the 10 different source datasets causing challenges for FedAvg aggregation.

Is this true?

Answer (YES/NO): YES